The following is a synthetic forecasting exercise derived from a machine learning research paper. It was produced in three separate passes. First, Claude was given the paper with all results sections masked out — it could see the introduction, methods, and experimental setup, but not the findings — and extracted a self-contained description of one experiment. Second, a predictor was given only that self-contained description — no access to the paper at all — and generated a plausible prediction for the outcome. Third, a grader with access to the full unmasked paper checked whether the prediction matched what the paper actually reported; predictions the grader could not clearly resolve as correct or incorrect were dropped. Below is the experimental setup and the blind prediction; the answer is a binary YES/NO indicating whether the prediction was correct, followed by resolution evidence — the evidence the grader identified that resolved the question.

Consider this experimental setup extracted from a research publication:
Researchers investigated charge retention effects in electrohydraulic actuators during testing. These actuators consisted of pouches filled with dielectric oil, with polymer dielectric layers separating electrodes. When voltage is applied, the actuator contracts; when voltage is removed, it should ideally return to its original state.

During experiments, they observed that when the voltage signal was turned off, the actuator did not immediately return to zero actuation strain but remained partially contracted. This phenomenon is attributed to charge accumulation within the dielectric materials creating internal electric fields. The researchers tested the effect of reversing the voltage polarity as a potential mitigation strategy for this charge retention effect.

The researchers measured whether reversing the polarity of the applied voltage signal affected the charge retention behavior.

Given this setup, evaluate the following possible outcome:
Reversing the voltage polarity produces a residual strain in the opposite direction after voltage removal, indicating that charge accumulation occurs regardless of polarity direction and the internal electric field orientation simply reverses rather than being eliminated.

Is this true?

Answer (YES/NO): NO